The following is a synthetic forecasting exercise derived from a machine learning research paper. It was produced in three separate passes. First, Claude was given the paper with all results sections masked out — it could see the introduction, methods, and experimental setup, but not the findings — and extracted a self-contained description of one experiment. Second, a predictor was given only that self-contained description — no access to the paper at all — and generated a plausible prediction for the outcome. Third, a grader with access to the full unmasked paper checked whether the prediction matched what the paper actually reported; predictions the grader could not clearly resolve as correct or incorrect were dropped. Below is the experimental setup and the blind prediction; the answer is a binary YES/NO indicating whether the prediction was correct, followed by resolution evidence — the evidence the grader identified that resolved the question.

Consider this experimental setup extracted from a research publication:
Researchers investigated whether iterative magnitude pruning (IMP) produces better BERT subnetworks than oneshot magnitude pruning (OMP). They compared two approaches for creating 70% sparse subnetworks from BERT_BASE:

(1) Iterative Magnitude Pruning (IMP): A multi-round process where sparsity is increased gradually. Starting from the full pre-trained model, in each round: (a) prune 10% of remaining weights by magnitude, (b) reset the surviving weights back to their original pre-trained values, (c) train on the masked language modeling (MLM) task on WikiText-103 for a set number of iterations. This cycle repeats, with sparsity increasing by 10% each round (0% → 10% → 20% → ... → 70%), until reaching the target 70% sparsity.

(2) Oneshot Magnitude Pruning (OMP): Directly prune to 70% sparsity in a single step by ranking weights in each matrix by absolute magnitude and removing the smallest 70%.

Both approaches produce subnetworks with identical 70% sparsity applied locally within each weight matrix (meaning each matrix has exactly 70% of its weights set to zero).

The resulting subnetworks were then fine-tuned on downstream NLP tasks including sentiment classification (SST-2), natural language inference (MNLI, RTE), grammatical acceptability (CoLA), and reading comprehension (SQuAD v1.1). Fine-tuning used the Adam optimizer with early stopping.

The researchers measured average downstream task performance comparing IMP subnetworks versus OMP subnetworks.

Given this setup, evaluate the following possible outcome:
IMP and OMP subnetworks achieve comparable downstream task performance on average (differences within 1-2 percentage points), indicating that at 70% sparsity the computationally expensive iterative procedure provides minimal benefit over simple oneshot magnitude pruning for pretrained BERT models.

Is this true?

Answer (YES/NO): NO